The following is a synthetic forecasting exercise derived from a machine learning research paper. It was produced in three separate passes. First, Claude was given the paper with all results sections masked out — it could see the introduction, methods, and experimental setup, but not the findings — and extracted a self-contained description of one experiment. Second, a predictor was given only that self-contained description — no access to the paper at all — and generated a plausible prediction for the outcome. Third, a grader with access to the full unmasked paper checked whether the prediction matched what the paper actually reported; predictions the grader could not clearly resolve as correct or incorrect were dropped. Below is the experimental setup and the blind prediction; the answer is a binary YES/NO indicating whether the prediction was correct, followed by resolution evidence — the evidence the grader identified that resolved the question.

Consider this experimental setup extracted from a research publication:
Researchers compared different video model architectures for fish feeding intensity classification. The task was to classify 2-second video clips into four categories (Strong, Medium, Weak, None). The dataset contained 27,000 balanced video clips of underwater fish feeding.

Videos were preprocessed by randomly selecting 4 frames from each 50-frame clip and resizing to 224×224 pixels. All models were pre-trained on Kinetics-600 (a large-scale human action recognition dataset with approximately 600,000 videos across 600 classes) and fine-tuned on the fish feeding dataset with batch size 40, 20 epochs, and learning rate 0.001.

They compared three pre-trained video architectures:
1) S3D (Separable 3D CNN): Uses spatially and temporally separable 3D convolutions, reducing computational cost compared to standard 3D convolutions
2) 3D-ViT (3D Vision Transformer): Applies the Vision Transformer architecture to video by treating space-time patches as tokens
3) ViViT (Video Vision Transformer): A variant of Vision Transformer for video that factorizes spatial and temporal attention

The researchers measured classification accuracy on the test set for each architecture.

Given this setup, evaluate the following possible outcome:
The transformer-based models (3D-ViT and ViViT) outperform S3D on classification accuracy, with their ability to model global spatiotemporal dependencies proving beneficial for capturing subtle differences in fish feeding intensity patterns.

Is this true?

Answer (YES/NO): NO